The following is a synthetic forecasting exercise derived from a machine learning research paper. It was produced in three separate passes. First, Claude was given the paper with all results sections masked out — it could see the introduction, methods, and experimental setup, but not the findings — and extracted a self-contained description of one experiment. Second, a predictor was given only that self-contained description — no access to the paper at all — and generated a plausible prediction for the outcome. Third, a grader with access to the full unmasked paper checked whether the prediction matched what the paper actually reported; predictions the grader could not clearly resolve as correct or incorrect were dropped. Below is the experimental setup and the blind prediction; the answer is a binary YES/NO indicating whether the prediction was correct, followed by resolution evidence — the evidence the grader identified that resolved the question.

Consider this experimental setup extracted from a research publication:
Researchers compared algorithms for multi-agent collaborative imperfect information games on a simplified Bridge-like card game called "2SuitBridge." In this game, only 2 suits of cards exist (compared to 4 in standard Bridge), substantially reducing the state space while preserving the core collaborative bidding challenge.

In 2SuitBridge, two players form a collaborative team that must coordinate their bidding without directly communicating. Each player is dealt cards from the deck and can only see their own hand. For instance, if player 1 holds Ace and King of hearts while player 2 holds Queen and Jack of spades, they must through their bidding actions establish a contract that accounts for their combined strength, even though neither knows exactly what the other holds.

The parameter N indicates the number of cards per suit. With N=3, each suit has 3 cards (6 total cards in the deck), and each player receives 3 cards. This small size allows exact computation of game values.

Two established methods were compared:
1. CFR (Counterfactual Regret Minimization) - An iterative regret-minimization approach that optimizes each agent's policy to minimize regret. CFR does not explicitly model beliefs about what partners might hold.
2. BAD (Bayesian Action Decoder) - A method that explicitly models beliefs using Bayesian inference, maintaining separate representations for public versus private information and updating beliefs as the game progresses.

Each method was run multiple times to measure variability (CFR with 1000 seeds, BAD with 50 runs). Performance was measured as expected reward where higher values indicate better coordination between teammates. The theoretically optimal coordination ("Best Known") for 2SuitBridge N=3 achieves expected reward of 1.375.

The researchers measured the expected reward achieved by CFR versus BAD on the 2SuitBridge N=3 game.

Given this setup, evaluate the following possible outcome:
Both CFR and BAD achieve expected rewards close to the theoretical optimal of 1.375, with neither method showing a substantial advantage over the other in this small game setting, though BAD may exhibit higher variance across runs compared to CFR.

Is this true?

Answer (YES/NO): NO